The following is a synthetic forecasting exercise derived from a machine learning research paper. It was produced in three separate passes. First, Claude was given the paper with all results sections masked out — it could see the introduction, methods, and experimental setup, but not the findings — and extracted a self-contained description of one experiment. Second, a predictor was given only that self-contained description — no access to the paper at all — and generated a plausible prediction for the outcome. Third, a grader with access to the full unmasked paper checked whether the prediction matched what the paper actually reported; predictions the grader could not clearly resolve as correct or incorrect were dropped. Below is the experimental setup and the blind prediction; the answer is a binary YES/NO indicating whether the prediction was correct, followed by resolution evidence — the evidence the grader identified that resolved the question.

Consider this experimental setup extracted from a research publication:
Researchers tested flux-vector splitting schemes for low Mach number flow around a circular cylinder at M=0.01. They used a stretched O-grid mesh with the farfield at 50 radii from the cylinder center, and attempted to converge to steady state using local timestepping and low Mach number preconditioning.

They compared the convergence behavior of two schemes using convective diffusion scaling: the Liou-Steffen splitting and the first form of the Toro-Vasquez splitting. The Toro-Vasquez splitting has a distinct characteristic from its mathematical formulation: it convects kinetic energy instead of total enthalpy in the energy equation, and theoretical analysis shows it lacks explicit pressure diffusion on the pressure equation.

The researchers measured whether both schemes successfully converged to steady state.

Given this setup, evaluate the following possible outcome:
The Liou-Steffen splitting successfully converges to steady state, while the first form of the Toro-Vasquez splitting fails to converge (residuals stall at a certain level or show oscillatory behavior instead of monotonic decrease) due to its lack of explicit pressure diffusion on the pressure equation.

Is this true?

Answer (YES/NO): NO